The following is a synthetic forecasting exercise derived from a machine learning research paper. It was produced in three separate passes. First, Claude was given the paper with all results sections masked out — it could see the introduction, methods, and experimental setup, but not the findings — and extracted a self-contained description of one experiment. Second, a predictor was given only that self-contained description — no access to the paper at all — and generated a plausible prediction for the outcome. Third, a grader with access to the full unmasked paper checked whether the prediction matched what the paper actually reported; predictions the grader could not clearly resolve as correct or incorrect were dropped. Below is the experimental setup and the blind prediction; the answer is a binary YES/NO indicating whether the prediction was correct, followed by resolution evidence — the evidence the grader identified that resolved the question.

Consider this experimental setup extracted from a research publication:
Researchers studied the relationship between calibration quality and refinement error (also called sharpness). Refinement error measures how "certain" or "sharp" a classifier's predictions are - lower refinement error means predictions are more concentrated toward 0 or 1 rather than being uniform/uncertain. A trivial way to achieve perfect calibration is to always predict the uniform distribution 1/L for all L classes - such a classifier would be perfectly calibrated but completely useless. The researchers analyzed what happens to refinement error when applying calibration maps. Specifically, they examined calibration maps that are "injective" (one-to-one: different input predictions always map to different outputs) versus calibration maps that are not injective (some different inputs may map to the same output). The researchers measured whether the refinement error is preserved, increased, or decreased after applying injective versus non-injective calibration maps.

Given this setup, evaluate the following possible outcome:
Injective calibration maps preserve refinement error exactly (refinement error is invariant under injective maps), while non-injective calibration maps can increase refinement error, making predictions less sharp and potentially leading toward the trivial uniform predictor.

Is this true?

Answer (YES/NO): YES